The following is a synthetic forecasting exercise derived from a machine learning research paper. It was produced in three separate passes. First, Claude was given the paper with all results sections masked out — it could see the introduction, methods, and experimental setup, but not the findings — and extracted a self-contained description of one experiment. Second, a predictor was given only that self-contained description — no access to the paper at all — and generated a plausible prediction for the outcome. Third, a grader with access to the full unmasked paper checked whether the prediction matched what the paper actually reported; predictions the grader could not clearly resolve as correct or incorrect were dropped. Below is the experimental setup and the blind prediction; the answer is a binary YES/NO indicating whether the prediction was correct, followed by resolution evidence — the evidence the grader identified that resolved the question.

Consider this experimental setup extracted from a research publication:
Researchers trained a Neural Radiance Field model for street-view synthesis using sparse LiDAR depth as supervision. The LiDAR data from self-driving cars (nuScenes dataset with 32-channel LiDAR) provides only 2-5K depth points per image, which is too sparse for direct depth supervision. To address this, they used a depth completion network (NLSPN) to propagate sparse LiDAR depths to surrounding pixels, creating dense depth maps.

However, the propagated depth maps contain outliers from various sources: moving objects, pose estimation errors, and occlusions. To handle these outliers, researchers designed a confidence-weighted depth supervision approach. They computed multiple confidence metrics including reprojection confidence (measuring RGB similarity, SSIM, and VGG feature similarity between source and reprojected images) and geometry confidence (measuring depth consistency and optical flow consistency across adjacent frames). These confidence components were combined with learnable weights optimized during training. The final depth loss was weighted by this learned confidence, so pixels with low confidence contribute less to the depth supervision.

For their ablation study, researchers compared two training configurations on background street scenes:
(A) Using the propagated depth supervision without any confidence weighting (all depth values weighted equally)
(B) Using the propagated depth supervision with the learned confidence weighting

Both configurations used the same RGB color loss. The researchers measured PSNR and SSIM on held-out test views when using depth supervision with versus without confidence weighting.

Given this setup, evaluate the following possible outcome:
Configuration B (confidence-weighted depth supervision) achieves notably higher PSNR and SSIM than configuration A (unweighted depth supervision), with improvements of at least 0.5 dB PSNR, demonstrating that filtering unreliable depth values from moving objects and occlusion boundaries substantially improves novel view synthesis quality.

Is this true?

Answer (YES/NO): YES